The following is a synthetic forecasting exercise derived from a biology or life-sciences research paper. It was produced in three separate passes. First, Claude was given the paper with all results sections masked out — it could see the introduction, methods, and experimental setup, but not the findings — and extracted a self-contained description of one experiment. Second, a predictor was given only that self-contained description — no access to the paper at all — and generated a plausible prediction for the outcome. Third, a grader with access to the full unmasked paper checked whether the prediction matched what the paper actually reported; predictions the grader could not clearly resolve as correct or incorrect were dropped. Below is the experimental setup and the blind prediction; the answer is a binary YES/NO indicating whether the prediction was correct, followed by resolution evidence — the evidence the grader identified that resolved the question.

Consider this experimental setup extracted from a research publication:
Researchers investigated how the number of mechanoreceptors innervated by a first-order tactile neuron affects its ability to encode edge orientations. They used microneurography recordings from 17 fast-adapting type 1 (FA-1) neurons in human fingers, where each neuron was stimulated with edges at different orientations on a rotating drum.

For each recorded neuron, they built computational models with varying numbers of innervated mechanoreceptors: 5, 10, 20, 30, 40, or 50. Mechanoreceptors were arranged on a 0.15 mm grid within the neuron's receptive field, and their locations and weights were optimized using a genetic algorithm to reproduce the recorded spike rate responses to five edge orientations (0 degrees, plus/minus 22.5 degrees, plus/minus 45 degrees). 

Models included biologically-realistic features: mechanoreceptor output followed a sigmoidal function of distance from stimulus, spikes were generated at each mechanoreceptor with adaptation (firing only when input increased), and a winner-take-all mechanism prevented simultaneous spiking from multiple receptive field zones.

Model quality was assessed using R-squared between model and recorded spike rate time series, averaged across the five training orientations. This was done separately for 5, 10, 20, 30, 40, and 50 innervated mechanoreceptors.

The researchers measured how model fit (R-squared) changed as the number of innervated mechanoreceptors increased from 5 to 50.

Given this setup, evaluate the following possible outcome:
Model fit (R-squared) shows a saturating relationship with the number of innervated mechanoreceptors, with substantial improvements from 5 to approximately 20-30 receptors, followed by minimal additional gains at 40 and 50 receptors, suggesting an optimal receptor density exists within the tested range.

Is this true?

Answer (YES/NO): YES